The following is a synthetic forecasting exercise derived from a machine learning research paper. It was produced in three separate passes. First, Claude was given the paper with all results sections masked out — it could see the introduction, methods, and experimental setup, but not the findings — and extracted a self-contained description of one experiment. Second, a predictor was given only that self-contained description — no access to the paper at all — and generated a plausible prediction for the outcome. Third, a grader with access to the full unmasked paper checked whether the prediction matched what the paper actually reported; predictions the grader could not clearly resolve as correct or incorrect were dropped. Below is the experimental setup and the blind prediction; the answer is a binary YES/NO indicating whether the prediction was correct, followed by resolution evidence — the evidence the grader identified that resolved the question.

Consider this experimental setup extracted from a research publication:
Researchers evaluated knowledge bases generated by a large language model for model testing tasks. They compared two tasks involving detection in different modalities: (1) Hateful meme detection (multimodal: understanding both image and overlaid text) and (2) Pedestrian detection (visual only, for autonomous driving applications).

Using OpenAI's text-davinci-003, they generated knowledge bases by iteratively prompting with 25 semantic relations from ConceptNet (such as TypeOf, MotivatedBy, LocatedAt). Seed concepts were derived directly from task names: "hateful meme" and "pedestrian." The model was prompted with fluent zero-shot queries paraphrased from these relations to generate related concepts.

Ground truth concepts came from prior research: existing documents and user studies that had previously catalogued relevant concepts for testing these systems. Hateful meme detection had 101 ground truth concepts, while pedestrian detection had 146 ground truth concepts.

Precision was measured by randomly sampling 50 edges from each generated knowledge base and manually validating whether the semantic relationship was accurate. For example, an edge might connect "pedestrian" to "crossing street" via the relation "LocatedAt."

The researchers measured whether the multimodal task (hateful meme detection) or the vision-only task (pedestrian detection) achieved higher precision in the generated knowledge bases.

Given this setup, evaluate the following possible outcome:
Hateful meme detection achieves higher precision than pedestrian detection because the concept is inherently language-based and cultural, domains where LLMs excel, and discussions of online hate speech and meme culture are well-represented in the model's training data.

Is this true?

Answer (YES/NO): YES